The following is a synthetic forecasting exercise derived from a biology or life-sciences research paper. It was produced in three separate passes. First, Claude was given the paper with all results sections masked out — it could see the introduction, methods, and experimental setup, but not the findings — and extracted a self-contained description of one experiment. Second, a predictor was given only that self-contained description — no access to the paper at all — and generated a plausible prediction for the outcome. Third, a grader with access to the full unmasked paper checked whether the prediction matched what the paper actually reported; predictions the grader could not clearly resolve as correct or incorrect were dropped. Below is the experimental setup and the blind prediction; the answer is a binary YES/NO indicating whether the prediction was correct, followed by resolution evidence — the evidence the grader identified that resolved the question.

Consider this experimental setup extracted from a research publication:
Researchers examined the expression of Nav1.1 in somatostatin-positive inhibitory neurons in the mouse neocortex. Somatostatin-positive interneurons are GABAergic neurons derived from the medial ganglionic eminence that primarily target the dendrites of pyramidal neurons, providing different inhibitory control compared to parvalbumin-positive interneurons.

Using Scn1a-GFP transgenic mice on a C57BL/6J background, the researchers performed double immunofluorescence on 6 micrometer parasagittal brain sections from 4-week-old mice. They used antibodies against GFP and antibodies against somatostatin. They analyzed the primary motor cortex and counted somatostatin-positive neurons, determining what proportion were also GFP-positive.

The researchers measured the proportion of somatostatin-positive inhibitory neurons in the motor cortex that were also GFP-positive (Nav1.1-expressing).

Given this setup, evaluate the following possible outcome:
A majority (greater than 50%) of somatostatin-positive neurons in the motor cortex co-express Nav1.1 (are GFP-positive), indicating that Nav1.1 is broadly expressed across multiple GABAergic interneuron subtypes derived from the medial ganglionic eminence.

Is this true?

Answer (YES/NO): YES